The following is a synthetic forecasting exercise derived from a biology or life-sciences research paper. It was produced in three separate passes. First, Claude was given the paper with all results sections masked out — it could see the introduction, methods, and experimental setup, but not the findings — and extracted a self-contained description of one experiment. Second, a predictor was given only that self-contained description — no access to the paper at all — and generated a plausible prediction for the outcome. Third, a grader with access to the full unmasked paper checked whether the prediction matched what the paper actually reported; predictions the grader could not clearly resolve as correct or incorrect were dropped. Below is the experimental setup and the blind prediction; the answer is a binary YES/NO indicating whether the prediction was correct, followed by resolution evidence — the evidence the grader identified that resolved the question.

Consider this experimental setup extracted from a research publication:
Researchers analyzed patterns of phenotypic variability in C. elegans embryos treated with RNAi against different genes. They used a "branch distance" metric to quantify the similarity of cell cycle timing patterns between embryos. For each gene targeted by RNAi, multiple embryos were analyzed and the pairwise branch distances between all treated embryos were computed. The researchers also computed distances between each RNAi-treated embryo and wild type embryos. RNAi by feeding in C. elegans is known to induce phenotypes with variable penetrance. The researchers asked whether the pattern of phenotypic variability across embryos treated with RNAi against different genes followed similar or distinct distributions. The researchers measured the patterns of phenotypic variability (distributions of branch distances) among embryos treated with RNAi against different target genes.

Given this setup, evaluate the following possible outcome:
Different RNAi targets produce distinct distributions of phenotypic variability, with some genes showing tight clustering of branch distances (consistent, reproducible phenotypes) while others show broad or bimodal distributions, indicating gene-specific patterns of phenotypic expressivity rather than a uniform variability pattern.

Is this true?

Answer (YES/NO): YES